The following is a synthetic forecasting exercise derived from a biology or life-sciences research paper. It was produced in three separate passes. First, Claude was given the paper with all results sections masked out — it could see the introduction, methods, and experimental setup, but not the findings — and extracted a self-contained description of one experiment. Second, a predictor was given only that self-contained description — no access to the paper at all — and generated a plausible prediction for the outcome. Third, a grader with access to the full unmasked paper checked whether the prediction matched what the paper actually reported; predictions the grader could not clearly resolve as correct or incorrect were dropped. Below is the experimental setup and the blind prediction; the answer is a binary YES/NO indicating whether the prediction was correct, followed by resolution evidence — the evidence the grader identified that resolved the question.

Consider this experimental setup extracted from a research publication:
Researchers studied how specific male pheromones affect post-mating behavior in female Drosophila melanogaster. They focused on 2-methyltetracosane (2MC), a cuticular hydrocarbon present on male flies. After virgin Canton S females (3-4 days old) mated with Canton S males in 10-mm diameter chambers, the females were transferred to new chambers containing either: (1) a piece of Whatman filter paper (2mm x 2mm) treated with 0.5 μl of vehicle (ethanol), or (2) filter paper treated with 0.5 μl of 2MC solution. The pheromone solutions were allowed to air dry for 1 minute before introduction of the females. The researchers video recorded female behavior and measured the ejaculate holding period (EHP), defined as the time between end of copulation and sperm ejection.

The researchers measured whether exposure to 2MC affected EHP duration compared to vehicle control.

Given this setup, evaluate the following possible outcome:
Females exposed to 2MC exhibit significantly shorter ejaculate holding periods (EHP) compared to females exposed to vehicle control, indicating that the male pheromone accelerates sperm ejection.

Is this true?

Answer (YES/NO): YES